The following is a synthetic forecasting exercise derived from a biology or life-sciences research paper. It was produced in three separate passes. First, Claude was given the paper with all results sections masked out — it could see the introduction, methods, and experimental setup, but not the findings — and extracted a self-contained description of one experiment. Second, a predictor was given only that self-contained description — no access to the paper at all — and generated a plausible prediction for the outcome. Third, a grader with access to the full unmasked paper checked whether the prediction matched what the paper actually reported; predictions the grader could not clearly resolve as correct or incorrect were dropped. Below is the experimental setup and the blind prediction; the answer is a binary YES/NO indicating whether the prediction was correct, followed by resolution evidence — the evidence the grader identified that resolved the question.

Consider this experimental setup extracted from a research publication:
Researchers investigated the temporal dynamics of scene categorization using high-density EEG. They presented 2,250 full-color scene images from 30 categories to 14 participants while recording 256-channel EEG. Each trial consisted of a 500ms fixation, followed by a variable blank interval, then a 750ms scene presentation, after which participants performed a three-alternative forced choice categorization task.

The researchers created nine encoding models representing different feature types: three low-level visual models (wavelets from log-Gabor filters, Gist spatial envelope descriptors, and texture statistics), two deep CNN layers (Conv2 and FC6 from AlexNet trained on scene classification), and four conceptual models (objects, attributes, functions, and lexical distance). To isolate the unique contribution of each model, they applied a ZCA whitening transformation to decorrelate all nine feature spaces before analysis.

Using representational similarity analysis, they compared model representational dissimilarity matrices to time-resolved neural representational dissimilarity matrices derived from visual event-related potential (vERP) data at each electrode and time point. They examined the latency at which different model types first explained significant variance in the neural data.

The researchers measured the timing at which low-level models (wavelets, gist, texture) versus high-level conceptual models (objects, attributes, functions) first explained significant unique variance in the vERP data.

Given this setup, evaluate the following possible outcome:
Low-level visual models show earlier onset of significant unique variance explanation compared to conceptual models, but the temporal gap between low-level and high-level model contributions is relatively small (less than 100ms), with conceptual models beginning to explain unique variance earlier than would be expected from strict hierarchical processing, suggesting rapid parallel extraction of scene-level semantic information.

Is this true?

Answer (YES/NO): NO